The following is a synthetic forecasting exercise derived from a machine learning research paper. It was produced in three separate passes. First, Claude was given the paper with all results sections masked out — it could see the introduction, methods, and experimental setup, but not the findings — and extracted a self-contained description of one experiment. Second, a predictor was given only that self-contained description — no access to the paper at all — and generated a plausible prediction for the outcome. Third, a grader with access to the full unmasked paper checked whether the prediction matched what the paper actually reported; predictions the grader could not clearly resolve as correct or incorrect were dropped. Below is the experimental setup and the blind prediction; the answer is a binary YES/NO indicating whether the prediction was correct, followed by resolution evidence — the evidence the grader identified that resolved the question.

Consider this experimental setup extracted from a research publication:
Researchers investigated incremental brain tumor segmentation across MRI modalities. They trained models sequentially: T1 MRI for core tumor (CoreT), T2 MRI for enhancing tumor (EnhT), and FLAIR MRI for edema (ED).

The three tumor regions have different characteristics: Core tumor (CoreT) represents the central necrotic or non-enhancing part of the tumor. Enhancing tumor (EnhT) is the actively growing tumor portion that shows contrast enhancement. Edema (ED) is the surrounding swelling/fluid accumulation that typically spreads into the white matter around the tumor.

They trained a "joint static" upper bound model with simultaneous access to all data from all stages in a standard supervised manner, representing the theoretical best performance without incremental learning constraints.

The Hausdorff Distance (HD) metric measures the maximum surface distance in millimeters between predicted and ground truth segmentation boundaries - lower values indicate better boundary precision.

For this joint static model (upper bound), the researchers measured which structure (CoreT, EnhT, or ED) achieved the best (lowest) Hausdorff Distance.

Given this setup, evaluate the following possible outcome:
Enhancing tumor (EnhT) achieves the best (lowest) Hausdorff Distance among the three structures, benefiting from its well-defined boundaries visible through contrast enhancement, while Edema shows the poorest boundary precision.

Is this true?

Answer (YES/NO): NO